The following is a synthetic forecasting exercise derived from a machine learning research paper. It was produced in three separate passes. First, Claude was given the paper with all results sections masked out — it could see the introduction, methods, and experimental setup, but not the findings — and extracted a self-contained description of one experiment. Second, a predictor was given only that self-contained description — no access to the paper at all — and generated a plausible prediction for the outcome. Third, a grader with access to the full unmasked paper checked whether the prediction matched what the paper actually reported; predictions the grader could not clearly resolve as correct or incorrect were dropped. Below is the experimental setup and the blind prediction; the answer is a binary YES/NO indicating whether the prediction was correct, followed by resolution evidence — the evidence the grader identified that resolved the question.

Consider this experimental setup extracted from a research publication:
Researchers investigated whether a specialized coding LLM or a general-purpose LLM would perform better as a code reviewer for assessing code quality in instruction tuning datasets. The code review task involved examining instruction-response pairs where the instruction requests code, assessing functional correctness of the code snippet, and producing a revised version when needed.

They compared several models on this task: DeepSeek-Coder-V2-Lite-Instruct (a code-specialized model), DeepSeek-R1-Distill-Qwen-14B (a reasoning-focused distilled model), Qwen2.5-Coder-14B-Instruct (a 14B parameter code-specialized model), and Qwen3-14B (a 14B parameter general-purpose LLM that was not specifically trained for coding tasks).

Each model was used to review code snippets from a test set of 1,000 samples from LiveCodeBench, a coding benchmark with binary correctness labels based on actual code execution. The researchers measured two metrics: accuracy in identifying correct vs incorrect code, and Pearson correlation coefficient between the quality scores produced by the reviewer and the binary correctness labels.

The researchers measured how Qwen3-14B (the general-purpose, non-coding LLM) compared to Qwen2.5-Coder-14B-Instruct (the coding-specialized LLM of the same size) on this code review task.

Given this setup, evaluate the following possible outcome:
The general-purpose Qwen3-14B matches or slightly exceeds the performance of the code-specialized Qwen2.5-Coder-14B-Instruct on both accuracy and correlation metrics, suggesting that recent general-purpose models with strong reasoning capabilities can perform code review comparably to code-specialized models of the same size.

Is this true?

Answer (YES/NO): YES